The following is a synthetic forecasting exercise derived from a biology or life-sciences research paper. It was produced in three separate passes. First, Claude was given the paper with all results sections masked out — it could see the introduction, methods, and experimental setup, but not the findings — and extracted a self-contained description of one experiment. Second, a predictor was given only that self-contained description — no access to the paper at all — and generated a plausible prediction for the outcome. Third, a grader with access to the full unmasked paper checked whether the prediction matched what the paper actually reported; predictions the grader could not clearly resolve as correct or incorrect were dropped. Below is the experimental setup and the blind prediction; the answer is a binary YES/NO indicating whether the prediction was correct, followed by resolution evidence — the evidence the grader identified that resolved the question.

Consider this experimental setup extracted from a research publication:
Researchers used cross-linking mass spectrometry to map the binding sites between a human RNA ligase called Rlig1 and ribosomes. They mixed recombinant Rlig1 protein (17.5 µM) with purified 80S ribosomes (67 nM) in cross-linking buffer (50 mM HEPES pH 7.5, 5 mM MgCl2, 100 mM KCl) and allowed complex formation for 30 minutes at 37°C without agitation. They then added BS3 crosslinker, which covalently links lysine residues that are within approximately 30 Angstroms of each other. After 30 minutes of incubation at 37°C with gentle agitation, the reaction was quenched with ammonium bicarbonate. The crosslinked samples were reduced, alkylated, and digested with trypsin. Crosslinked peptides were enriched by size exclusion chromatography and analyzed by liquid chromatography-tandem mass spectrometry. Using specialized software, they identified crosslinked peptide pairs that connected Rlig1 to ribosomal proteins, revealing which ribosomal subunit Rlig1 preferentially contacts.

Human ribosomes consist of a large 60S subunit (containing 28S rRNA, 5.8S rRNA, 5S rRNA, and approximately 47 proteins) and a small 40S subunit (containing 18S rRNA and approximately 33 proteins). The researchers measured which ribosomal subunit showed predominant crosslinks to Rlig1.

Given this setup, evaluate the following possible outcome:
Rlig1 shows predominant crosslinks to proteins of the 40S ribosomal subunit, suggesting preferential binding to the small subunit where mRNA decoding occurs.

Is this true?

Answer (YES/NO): NO